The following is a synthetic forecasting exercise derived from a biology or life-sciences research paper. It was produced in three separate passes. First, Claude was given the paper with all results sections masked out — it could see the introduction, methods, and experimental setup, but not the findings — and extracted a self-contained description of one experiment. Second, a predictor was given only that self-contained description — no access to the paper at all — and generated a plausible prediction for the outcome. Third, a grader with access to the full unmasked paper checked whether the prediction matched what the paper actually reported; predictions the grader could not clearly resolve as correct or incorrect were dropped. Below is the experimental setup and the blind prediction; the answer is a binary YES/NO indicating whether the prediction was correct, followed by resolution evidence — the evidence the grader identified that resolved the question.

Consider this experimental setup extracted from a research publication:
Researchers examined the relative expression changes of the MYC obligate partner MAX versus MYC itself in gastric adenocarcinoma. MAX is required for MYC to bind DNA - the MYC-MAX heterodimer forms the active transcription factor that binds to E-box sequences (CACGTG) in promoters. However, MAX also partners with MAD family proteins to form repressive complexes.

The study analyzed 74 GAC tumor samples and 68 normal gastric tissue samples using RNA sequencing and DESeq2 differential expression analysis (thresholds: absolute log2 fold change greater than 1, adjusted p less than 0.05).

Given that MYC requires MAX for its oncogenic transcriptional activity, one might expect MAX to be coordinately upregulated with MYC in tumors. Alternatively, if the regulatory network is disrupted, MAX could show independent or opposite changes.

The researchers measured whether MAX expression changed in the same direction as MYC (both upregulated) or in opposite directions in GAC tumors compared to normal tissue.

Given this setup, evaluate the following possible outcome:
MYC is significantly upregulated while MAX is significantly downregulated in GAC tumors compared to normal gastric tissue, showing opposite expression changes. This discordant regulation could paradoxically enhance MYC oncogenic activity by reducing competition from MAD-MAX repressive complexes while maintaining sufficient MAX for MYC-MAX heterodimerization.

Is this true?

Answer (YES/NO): YES